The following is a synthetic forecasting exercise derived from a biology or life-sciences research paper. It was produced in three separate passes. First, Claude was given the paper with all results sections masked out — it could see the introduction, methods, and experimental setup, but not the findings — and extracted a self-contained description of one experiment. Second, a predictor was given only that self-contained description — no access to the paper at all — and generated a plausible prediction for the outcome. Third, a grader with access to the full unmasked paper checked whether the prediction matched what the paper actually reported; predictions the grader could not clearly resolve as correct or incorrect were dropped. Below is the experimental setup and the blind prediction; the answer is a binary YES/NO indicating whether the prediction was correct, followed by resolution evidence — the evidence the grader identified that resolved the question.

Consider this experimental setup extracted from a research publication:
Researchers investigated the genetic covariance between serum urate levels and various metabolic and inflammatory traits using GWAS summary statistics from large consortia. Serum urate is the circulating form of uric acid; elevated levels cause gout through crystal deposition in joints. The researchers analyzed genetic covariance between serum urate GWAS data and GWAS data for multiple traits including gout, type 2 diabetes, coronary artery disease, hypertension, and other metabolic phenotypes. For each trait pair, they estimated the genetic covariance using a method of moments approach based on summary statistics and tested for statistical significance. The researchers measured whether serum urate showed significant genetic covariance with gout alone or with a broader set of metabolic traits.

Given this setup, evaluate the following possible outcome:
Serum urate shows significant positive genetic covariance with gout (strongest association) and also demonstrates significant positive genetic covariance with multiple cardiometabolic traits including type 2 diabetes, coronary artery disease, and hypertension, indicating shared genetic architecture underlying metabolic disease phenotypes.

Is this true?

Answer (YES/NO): NO